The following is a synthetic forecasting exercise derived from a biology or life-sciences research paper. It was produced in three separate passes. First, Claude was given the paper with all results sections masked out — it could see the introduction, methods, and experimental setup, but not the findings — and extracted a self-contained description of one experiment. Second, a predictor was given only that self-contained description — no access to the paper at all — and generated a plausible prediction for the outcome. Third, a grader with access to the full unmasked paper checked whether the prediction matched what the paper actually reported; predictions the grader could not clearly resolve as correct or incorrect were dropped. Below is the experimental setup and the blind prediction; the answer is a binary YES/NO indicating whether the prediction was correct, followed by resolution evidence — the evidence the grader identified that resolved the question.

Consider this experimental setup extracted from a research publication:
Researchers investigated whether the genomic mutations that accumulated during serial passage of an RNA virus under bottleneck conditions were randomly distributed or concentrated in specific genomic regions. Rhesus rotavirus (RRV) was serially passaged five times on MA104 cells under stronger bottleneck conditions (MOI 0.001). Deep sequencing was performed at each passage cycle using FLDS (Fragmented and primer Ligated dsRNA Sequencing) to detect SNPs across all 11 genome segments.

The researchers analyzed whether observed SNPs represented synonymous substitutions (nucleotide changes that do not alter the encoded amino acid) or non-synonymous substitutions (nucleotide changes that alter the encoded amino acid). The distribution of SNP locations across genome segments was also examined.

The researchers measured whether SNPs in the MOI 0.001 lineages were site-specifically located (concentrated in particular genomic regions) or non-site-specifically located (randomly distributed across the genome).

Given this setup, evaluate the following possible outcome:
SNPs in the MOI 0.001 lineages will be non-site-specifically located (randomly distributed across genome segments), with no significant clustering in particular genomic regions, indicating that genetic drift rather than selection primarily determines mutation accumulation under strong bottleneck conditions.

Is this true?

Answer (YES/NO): NO